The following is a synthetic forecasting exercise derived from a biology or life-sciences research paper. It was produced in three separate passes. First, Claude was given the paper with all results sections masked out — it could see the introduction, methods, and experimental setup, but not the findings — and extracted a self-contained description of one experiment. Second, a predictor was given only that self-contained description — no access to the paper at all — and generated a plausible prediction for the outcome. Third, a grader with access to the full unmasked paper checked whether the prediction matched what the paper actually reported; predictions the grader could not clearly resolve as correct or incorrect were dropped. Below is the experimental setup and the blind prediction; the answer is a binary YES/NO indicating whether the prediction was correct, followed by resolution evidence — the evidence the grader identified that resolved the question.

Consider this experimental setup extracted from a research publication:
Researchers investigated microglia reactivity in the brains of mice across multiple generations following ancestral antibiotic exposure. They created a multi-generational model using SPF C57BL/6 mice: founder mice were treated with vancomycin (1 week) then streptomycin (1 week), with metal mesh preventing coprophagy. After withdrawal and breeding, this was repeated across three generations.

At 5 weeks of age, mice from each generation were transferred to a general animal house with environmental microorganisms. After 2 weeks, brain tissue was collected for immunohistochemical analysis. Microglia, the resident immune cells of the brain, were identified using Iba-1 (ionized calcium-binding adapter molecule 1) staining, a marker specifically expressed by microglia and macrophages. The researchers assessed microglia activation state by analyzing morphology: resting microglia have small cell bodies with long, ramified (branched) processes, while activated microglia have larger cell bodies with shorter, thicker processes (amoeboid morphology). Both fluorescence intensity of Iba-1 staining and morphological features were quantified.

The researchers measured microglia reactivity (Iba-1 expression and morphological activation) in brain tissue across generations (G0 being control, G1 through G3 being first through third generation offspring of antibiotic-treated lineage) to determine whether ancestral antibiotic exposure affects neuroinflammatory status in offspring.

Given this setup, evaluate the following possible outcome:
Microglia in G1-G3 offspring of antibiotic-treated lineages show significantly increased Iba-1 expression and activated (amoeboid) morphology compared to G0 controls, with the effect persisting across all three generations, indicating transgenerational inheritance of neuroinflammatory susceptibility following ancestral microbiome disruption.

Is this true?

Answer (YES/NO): NO